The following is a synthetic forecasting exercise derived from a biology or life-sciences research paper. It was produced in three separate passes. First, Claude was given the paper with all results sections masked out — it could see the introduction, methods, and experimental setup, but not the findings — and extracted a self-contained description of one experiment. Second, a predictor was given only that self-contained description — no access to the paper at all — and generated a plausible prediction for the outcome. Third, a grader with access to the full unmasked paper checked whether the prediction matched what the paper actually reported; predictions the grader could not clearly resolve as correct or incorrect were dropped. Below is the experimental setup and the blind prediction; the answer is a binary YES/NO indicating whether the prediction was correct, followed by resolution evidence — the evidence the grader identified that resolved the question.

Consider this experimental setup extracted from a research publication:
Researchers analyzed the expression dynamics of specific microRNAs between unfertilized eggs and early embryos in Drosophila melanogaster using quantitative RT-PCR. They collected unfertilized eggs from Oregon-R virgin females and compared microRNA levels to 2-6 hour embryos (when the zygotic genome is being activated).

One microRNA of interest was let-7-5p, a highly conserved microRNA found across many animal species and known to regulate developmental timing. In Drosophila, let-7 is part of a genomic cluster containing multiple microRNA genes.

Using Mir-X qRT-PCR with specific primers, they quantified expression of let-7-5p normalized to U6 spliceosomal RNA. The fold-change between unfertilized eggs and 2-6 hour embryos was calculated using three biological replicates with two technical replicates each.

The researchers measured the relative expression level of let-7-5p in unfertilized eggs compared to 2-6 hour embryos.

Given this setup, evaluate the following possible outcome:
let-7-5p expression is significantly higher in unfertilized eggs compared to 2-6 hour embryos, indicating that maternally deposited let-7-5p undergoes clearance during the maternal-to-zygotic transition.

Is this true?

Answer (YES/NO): NO